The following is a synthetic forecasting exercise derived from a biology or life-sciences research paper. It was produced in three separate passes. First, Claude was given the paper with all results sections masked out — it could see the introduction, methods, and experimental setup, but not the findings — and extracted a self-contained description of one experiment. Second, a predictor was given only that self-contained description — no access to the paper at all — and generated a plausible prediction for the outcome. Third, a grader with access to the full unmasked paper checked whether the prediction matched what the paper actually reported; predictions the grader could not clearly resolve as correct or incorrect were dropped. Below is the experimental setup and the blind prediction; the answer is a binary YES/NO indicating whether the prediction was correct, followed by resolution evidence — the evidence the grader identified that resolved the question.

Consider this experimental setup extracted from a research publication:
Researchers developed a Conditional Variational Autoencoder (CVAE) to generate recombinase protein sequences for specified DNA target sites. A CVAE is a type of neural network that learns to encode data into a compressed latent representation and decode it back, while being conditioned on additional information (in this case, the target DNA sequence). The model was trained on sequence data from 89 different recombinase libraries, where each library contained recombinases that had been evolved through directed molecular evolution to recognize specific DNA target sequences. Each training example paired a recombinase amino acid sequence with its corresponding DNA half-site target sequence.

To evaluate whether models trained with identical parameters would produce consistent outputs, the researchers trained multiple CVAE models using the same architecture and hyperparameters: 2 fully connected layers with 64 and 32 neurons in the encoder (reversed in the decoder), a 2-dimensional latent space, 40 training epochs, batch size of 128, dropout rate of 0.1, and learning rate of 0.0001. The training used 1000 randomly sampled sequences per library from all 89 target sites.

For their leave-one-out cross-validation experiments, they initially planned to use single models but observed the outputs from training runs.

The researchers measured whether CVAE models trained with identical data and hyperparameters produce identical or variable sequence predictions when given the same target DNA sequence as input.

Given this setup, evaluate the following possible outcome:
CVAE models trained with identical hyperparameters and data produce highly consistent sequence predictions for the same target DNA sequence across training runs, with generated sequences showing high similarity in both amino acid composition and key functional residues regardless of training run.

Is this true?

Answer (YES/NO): NO